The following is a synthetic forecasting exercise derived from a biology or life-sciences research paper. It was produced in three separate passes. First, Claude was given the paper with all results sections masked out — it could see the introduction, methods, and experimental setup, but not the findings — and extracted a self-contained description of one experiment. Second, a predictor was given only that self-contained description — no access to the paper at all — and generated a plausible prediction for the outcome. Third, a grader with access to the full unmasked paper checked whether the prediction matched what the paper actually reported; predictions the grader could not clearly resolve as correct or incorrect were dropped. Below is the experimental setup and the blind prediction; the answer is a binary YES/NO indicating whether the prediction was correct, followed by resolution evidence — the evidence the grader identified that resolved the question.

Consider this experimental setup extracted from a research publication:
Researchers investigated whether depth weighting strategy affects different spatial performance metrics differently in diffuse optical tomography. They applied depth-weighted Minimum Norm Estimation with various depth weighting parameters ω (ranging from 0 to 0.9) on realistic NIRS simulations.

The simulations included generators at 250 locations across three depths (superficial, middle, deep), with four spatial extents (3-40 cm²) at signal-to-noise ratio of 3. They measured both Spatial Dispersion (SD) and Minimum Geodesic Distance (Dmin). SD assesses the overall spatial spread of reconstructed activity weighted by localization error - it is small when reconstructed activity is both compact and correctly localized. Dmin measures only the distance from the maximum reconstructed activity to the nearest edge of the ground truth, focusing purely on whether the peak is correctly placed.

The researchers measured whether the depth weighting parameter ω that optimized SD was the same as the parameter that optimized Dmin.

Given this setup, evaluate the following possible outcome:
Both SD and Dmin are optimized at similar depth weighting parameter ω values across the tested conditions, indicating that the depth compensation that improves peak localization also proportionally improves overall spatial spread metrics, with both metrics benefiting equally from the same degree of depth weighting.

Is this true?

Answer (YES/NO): NO